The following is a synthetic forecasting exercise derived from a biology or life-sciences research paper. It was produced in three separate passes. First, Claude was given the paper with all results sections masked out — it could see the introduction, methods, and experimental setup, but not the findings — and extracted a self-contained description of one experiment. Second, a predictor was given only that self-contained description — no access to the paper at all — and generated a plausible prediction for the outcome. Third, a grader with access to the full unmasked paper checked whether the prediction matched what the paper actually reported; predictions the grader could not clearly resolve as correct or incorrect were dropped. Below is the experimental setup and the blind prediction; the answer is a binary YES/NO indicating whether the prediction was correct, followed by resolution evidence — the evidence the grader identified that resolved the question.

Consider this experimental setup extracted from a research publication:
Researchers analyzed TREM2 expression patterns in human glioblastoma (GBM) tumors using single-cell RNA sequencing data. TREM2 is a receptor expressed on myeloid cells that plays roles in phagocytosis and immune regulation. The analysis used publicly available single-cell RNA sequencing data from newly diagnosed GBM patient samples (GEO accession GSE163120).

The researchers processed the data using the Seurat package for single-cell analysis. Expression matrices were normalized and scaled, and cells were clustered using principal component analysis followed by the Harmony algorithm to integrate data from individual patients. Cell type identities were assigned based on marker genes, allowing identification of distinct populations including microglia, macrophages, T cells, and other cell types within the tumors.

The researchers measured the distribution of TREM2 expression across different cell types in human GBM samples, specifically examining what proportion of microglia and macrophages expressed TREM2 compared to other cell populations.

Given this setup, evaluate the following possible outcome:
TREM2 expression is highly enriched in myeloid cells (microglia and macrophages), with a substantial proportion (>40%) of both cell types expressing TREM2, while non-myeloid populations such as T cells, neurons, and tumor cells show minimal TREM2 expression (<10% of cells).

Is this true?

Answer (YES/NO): YES